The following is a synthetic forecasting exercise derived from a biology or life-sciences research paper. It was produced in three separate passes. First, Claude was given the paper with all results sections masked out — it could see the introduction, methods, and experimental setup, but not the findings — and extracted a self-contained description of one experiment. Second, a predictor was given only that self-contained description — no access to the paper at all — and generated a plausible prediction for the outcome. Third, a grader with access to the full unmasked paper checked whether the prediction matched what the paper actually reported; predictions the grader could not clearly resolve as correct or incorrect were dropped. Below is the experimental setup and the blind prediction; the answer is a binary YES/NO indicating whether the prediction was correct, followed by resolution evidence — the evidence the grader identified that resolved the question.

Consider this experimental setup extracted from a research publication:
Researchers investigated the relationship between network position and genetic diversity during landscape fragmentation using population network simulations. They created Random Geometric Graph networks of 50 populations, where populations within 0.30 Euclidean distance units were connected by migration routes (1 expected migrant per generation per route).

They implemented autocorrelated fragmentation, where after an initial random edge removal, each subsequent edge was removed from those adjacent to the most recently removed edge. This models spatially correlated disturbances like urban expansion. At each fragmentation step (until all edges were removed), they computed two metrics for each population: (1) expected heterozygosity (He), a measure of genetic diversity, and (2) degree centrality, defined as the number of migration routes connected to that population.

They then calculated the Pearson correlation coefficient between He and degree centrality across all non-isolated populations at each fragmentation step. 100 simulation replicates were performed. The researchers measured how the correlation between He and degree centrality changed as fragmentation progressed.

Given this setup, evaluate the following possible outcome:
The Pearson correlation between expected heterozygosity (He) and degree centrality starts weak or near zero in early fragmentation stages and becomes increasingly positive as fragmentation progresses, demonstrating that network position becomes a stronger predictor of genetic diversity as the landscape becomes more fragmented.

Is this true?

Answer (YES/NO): NO